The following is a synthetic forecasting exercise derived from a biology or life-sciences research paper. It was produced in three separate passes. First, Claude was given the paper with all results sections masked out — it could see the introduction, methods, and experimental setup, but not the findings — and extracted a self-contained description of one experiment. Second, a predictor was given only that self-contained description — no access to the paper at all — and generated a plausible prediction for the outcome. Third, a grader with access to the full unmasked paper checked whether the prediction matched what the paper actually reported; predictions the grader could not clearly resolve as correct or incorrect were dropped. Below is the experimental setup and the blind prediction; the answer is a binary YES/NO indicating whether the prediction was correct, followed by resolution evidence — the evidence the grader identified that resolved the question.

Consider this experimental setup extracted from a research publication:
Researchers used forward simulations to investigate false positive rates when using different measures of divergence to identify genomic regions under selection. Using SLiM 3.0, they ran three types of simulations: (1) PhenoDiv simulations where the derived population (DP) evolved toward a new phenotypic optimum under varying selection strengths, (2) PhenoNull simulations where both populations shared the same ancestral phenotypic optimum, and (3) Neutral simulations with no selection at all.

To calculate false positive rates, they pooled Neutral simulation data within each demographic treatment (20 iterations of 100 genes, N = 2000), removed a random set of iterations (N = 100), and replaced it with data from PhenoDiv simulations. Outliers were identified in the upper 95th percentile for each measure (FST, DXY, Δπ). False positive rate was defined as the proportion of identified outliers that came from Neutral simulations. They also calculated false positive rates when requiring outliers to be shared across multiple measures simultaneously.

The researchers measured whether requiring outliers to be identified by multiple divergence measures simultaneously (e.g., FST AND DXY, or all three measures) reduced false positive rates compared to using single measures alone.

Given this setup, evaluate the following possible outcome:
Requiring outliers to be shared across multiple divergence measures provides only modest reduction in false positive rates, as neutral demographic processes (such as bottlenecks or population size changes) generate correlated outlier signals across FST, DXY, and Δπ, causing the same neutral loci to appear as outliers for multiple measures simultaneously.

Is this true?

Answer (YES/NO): YES